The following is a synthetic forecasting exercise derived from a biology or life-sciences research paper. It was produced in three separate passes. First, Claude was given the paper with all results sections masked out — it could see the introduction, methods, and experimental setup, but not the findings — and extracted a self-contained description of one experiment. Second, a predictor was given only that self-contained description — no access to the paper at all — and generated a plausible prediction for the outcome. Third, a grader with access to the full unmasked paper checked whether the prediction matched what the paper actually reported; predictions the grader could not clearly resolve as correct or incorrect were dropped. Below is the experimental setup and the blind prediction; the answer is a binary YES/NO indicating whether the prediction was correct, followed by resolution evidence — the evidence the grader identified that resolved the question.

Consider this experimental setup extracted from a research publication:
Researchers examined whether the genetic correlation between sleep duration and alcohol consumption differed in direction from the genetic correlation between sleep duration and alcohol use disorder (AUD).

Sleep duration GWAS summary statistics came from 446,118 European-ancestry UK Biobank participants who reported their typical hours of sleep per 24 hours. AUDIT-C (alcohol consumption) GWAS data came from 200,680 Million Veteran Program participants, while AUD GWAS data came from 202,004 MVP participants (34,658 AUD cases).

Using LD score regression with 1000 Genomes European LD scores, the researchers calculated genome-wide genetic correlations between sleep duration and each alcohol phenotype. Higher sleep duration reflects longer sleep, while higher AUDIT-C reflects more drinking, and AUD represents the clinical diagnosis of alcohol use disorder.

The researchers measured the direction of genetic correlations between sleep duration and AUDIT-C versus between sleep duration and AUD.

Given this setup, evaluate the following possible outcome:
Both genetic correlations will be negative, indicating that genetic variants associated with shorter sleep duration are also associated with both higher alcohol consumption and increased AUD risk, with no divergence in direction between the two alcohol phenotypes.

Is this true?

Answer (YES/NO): NO